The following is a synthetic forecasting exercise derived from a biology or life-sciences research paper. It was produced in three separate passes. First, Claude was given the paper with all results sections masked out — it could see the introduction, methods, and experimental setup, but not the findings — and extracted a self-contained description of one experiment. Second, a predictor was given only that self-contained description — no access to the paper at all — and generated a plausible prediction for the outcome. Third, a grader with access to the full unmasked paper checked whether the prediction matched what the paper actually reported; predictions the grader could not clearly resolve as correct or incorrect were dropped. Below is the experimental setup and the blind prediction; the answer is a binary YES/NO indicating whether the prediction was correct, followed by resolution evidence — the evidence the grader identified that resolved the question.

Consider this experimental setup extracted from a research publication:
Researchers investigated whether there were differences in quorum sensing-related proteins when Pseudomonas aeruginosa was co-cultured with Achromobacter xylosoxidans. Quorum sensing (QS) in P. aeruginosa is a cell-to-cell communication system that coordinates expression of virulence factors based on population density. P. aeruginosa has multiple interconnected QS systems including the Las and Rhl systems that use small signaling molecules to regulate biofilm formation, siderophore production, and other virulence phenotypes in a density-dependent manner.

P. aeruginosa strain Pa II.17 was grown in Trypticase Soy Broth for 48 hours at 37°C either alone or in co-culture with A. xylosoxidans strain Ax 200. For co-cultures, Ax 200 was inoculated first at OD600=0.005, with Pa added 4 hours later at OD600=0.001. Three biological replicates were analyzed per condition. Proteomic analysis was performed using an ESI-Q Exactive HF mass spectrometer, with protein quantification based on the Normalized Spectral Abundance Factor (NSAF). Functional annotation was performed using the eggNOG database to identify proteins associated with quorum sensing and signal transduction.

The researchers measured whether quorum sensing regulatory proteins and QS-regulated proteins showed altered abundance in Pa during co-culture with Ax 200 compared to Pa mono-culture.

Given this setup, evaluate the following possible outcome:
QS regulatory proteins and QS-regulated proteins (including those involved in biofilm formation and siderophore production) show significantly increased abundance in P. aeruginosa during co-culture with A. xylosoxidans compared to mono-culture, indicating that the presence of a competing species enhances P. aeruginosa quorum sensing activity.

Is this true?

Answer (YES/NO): NO